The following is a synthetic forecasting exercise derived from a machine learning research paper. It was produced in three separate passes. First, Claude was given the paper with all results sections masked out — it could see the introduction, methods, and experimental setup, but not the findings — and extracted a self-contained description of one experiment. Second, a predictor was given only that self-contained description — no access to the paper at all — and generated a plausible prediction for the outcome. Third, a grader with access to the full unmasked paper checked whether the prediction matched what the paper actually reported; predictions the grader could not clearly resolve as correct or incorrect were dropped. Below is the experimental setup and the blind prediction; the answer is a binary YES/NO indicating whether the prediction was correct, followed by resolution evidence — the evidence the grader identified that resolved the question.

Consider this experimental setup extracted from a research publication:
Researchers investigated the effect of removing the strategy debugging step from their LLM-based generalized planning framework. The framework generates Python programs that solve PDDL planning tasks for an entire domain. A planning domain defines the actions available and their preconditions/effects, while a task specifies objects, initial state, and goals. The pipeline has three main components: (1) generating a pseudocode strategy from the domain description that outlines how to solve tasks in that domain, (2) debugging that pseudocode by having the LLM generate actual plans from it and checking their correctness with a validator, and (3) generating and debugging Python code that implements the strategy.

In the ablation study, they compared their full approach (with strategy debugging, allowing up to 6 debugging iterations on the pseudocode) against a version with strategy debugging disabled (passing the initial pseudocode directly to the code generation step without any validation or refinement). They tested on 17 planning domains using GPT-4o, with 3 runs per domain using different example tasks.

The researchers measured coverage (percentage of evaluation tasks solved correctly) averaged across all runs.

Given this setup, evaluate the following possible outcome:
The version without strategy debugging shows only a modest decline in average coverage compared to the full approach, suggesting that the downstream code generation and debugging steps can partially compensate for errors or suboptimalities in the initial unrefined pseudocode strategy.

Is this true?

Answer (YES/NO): NO